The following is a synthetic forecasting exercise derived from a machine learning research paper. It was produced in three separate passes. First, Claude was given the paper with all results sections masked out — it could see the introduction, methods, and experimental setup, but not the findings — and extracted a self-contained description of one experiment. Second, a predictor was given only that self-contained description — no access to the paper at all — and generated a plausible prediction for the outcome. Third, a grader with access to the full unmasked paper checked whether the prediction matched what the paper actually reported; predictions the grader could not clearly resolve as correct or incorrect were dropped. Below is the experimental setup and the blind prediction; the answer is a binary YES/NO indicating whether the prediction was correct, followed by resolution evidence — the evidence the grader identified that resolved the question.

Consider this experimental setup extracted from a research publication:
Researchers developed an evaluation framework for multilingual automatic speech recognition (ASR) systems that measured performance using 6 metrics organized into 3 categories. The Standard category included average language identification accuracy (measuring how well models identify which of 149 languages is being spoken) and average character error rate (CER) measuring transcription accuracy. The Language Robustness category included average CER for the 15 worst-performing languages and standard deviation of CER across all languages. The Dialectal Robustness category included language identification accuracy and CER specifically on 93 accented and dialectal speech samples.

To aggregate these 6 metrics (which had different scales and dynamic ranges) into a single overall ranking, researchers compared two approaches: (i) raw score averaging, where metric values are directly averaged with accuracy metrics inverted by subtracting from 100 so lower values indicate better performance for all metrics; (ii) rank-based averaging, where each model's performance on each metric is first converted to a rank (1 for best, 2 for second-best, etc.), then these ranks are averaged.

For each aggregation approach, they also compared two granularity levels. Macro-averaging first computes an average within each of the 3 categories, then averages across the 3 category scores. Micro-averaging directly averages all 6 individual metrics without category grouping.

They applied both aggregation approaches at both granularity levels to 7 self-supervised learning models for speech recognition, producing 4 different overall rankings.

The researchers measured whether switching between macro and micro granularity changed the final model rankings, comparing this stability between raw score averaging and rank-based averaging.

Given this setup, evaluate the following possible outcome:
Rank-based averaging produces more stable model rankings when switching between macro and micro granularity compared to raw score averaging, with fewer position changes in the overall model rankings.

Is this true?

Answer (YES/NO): YES